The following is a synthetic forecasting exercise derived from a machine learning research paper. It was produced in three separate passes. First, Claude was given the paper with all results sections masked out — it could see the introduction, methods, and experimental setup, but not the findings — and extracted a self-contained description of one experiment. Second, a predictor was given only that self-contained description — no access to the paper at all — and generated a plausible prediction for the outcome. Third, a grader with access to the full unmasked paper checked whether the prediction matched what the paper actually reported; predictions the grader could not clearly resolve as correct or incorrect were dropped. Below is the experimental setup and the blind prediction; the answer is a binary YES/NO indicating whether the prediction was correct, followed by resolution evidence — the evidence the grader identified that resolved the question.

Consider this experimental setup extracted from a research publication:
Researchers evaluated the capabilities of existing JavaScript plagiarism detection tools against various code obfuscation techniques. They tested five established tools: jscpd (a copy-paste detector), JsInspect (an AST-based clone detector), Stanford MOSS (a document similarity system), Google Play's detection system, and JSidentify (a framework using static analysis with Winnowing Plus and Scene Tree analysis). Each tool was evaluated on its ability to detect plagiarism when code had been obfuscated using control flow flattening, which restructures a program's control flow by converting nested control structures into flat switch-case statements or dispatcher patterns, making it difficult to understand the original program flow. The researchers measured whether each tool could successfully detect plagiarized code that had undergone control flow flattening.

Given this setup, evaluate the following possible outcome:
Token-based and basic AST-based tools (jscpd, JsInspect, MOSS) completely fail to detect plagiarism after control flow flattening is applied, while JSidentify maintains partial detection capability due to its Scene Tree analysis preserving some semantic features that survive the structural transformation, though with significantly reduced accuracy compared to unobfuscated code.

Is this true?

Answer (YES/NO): NO